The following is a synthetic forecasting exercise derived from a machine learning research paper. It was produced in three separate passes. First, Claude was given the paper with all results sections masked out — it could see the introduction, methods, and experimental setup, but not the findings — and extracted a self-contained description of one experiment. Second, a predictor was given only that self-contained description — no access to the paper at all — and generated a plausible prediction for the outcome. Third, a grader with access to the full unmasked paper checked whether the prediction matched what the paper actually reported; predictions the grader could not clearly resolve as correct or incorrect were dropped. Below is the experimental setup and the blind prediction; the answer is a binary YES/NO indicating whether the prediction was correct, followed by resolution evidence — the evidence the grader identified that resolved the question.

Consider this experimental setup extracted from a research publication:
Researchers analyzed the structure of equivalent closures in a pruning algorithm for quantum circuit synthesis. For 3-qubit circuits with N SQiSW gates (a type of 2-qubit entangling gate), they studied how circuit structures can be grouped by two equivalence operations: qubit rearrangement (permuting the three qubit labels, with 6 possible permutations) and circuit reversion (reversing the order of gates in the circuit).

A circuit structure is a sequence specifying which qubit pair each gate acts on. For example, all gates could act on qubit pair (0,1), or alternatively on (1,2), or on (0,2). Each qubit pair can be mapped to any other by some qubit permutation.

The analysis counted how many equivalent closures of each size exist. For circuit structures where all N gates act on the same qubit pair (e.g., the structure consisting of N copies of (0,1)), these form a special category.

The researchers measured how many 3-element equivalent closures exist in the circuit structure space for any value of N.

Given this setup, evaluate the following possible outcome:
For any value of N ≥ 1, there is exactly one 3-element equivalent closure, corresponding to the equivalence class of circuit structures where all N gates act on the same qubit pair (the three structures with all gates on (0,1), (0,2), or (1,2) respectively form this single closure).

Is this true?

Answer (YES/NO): YES